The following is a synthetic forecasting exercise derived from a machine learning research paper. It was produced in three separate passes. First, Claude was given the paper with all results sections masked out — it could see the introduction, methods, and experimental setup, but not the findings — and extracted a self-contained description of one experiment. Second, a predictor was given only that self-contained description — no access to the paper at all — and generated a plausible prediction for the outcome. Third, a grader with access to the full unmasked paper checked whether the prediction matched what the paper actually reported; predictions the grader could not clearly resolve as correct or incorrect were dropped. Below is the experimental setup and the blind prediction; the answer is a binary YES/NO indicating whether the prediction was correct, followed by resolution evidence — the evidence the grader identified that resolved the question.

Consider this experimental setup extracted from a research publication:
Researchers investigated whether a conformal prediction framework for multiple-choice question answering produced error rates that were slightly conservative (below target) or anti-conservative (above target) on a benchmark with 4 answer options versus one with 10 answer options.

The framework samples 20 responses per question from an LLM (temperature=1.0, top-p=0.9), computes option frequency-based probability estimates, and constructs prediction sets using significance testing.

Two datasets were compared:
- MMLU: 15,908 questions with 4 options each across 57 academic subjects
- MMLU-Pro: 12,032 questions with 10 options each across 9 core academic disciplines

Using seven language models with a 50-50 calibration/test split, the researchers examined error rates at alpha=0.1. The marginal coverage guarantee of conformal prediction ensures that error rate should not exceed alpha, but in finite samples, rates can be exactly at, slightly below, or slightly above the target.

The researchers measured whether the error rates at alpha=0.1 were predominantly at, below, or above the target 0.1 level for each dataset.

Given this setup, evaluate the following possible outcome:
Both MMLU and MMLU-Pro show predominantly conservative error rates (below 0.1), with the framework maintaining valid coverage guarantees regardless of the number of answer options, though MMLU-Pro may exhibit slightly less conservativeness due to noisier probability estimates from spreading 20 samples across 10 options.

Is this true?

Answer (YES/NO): YES